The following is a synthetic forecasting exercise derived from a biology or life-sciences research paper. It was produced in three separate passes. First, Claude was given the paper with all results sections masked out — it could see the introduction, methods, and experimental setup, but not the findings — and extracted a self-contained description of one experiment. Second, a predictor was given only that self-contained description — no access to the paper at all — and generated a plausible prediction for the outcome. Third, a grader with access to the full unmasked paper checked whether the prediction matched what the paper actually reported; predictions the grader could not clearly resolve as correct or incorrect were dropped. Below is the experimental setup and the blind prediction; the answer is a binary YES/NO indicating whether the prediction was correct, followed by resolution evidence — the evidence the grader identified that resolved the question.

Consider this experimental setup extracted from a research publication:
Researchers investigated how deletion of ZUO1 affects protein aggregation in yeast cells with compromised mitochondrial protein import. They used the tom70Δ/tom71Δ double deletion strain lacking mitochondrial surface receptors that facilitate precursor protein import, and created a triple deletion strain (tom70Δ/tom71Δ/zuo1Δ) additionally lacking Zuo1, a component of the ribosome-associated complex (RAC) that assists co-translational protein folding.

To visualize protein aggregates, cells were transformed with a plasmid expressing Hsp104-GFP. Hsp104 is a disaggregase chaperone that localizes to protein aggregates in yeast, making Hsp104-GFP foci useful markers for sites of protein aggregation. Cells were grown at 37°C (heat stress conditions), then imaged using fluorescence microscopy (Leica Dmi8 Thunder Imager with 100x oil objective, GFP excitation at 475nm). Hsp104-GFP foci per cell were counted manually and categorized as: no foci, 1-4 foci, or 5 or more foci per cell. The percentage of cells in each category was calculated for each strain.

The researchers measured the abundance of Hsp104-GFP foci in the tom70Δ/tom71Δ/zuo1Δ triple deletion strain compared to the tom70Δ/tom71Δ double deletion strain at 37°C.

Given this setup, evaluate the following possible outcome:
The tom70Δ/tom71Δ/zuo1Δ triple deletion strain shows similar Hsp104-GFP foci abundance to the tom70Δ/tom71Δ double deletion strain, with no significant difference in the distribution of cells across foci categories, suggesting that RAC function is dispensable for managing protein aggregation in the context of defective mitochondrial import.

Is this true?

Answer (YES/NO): NO